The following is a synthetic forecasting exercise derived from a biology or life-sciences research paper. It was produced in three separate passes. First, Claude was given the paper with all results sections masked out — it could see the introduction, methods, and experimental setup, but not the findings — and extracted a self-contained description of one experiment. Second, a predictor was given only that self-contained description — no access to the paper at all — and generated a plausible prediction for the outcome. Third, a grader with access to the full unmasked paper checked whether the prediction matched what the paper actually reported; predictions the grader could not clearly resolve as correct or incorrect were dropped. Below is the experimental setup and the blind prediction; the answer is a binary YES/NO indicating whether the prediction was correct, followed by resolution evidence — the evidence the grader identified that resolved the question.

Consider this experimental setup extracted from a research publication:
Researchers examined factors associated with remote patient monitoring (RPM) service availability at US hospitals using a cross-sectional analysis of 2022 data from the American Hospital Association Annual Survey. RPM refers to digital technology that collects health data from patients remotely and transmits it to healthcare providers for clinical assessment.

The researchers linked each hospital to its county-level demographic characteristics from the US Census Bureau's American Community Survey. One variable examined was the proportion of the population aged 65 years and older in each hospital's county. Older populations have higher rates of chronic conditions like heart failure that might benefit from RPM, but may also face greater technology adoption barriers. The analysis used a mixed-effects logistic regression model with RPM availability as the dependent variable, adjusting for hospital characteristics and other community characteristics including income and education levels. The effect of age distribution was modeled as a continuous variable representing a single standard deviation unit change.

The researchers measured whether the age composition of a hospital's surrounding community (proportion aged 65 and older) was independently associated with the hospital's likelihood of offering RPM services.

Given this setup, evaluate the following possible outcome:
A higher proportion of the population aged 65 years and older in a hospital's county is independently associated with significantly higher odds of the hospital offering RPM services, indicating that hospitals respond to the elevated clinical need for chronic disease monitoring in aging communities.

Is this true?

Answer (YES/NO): NO